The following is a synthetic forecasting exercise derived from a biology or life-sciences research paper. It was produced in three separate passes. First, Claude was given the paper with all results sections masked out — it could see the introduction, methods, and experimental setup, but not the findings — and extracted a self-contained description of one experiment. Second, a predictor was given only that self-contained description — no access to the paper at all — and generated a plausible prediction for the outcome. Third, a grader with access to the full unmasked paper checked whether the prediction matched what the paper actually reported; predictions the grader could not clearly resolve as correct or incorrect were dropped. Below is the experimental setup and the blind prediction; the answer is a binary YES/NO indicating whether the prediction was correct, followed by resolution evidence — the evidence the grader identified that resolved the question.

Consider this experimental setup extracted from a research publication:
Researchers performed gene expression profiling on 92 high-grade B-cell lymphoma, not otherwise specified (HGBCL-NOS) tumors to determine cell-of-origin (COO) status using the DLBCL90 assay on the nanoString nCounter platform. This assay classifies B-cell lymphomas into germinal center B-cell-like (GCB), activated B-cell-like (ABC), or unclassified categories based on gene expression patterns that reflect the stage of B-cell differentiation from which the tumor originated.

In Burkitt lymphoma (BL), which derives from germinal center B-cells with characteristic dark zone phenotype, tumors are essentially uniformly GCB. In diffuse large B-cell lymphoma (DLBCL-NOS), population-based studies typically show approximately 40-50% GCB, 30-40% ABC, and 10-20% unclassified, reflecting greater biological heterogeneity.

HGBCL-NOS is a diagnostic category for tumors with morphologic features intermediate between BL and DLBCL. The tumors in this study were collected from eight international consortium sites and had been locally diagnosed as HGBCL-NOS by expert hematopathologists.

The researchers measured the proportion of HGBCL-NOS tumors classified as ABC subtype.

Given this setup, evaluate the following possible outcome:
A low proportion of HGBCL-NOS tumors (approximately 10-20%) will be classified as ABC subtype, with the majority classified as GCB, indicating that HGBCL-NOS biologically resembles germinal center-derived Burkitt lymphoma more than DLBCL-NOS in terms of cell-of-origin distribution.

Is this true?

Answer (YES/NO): NO